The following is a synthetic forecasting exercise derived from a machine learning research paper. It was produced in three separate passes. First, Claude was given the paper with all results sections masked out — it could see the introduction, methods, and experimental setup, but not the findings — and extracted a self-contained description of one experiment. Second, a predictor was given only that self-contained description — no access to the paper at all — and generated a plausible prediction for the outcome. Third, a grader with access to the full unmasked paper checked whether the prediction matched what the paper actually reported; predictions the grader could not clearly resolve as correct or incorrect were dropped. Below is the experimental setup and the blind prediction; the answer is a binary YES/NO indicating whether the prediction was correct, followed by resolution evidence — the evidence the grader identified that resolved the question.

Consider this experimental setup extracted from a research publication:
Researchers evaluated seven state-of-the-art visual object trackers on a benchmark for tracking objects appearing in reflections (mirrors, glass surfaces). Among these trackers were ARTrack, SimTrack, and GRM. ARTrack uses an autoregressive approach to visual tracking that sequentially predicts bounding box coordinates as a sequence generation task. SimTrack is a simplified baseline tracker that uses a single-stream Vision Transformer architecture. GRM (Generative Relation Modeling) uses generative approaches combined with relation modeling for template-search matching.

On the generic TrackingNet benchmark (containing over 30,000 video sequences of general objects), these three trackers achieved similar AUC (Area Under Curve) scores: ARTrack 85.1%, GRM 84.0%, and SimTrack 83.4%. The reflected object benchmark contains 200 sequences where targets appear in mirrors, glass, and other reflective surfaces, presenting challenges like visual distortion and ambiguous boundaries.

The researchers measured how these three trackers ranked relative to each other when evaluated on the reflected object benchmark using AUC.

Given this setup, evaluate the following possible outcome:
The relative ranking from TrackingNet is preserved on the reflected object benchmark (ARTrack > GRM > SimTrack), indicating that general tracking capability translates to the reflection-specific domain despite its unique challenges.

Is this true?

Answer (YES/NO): NO